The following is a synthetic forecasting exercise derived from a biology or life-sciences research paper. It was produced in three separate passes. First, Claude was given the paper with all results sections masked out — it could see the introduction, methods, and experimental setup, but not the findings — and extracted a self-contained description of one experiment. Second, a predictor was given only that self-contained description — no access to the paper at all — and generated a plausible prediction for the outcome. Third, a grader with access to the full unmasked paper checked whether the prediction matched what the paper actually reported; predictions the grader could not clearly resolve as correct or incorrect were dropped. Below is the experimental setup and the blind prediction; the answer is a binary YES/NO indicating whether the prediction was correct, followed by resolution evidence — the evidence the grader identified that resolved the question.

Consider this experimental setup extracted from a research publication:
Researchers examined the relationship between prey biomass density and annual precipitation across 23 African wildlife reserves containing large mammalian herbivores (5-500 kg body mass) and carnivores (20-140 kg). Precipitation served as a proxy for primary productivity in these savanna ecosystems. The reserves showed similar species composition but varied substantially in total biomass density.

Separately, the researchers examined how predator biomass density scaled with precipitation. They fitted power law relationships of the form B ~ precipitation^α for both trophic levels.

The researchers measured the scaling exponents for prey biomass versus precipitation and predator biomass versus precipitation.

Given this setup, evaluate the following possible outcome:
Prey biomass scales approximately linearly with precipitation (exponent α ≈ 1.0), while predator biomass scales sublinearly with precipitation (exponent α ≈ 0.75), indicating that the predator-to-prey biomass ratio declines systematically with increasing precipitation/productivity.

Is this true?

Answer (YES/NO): NO